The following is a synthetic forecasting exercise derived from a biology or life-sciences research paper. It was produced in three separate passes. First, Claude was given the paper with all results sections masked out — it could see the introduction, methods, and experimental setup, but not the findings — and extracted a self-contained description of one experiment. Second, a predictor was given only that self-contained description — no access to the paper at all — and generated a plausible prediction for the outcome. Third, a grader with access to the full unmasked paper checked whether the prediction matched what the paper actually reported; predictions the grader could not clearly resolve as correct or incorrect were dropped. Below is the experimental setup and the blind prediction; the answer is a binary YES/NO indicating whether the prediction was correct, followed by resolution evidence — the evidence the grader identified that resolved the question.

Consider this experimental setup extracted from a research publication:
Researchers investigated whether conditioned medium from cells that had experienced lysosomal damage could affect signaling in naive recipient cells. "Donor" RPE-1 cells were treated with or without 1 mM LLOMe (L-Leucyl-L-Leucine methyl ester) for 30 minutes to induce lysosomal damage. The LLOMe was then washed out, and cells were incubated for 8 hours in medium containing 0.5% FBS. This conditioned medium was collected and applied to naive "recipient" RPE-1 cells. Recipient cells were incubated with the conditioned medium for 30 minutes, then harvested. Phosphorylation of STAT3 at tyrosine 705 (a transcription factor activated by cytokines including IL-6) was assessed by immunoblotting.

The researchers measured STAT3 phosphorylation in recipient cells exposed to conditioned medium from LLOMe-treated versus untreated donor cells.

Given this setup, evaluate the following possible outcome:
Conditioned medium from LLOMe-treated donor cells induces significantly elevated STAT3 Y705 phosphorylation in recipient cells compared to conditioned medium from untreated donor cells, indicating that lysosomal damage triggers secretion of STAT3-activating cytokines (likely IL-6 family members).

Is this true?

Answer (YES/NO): YES